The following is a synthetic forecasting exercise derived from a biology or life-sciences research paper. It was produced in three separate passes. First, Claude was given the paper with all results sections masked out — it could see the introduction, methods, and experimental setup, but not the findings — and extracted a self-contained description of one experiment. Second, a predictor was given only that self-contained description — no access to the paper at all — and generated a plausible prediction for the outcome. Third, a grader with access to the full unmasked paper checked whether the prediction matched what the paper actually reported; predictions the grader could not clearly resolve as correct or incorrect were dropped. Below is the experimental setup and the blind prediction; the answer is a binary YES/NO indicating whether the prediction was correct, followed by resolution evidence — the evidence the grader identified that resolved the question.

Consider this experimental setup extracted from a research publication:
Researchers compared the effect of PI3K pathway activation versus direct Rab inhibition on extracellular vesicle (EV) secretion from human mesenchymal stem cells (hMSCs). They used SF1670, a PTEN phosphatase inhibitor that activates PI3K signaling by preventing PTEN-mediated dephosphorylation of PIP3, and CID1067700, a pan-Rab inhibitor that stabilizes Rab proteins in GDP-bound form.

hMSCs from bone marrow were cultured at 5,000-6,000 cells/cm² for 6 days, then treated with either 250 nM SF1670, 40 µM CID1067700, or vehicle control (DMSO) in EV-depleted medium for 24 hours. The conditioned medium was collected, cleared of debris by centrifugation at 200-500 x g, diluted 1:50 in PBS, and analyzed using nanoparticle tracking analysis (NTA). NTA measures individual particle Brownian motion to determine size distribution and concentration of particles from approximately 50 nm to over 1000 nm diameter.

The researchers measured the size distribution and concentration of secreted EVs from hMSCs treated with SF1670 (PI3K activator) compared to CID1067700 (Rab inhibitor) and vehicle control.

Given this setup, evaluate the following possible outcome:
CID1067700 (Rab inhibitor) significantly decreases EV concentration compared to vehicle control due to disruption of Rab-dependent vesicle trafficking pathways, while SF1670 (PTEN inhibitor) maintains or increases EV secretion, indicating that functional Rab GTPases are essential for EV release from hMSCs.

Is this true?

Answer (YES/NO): NO